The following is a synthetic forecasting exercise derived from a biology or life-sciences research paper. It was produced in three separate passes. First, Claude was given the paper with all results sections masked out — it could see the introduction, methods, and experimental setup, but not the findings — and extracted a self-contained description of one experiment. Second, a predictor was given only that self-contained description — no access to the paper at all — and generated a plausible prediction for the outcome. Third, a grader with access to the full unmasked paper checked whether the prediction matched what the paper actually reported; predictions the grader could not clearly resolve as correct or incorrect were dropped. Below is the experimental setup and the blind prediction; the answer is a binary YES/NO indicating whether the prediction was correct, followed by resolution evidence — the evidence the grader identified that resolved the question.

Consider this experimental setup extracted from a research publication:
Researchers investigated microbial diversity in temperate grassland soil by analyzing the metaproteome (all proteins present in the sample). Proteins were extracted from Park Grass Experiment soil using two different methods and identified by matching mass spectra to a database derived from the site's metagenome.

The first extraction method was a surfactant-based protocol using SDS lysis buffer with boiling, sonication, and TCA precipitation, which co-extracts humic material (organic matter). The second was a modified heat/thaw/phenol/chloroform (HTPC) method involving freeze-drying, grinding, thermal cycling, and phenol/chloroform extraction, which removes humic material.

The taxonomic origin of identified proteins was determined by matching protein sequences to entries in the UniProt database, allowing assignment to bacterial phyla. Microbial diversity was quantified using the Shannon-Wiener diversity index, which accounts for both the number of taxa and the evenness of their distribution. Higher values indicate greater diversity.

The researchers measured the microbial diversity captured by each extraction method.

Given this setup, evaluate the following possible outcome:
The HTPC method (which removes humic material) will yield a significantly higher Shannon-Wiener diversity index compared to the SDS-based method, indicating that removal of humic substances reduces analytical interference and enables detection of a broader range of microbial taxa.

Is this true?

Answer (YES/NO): YES